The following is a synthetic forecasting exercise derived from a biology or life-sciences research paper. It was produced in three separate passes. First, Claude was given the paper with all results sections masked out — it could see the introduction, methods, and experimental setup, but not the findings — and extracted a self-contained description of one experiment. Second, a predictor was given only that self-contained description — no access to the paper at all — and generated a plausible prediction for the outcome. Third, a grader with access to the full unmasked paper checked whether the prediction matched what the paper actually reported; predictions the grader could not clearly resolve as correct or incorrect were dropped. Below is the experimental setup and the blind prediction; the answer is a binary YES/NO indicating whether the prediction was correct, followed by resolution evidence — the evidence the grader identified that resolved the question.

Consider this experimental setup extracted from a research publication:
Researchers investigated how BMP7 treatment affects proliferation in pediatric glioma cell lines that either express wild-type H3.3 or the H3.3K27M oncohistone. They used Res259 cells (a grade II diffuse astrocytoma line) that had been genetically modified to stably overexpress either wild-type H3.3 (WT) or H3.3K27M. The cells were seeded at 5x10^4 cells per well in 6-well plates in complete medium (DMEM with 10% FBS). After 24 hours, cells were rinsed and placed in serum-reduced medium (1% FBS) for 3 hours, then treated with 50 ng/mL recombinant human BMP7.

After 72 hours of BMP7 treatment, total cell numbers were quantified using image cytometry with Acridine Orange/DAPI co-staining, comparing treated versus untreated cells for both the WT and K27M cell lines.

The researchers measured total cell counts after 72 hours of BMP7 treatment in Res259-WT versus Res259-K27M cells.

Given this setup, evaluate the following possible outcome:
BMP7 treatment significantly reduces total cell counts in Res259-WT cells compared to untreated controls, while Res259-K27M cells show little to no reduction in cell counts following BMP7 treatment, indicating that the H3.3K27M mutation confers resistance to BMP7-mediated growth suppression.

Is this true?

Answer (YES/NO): NO